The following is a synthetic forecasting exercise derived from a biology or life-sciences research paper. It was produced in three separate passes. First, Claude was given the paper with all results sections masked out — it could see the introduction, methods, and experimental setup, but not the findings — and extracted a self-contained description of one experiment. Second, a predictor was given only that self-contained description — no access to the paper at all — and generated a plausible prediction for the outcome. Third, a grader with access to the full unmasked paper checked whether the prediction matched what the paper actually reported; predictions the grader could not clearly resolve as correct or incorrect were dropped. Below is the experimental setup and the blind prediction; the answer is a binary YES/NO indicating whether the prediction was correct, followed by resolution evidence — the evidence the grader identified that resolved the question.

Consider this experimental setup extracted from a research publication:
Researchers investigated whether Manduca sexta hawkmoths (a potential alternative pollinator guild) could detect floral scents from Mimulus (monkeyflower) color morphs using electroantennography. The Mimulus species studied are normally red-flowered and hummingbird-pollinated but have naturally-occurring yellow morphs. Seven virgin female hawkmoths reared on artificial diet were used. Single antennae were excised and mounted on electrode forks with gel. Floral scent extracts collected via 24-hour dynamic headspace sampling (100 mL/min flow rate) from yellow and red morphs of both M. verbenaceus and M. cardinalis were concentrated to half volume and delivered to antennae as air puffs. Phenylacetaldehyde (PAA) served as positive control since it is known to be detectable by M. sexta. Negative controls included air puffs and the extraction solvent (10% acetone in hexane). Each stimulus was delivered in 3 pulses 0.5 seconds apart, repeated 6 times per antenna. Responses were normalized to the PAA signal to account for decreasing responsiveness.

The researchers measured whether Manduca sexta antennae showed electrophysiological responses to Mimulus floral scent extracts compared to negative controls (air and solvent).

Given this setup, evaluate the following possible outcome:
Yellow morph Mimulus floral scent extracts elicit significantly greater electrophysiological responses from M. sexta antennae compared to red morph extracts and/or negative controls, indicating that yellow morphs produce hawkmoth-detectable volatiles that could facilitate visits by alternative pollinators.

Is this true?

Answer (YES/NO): NO